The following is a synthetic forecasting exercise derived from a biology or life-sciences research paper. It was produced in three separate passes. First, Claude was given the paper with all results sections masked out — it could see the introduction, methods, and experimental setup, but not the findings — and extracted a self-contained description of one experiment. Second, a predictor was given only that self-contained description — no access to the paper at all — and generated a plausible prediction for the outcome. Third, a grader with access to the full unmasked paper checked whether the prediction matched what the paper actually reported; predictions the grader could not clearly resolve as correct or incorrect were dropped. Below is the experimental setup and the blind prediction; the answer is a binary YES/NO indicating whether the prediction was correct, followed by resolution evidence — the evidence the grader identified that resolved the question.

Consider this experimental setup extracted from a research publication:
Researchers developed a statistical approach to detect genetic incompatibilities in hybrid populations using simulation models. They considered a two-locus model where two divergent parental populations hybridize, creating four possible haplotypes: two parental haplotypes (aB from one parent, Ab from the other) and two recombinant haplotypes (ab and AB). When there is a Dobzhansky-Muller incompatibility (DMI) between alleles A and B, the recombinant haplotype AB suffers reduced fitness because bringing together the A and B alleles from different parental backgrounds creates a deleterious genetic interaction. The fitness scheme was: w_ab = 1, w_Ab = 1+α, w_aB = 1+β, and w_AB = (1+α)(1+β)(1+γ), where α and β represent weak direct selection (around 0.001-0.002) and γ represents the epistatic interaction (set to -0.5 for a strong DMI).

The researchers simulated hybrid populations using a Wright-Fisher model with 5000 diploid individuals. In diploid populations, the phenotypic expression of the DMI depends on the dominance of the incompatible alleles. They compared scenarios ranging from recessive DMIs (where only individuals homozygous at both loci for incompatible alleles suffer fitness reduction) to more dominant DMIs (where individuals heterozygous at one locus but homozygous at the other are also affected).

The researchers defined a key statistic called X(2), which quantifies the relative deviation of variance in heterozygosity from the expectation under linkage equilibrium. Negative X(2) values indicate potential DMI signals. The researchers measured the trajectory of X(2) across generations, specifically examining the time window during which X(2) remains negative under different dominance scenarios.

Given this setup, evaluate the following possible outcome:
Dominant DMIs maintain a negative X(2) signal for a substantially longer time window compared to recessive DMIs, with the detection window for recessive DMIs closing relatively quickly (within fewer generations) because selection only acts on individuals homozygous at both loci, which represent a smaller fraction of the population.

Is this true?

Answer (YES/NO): NO